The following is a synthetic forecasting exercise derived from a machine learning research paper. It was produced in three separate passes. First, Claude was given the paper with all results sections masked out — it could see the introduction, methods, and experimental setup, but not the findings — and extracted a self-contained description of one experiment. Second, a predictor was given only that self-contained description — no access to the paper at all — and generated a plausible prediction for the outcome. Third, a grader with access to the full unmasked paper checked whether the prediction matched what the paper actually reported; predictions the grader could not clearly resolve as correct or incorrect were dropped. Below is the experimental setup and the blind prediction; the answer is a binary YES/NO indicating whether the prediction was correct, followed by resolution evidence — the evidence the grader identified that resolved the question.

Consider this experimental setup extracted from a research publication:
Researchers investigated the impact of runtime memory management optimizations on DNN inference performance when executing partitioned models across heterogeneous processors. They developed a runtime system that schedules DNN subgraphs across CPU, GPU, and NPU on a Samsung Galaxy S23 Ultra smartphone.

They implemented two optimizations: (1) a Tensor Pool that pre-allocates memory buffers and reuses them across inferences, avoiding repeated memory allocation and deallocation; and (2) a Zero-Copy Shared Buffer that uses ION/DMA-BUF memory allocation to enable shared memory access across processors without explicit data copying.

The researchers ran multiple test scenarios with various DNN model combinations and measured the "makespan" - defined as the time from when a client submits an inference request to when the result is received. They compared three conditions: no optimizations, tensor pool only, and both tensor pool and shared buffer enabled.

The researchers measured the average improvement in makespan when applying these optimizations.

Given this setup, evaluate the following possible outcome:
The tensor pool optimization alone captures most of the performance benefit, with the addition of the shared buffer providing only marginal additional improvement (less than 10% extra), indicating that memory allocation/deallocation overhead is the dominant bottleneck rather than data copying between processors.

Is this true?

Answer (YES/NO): YES